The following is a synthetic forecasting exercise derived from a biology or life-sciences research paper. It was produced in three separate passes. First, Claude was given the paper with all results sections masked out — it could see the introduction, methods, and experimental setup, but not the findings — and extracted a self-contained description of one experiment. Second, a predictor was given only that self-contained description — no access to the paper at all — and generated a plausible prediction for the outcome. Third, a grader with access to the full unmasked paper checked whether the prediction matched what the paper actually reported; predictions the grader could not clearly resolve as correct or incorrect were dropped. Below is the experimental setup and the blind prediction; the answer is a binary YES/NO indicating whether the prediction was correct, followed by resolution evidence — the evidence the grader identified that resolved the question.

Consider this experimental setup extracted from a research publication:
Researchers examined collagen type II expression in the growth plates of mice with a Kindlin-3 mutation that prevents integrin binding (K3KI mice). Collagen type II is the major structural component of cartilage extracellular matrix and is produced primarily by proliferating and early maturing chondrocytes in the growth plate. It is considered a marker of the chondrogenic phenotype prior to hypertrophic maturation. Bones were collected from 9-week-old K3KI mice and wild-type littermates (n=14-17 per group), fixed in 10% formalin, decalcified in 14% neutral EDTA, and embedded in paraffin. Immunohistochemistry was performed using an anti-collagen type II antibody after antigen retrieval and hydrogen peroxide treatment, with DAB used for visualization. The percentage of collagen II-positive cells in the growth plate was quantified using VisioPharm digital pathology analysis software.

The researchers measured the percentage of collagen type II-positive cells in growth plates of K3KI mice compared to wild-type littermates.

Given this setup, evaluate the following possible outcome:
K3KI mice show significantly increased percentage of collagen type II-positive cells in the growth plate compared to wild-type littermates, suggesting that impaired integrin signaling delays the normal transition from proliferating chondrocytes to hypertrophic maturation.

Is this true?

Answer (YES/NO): YES